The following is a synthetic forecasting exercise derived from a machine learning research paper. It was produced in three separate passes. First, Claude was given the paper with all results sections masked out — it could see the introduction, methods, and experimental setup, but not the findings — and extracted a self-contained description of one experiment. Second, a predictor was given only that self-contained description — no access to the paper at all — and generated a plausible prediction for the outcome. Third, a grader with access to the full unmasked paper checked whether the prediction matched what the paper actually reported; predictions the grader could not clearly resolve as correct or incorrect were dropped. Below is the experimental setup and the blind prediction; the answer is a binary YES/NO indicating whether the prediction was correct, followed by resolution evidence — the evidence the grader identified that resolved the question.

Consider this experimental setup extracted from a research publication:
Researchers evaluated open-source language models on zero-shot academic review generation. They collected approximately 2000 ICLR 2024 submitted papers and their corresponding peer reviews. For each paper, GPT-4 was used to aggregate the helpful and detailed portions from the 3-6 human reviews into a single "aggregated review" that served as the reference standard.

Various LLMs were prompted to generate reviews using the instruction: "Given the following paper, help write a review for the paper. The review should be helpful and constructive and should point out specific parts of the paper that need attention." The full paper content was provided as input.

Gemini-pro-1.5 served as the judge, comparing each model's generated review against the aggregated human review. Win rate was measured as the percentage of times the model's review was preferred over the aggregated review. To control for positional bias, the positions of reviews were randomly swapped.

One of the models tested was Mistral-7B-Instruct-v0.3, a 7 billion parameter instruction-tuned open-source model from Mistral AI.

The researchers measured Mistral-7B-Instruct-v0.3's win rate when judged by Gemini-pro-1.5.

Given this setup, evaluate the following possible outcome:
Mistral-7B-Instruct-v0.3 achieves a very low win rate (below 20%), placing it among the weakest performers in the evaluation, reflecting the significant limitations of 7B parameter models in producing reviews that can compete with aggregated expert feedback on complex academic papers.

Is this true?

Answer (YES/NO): YES